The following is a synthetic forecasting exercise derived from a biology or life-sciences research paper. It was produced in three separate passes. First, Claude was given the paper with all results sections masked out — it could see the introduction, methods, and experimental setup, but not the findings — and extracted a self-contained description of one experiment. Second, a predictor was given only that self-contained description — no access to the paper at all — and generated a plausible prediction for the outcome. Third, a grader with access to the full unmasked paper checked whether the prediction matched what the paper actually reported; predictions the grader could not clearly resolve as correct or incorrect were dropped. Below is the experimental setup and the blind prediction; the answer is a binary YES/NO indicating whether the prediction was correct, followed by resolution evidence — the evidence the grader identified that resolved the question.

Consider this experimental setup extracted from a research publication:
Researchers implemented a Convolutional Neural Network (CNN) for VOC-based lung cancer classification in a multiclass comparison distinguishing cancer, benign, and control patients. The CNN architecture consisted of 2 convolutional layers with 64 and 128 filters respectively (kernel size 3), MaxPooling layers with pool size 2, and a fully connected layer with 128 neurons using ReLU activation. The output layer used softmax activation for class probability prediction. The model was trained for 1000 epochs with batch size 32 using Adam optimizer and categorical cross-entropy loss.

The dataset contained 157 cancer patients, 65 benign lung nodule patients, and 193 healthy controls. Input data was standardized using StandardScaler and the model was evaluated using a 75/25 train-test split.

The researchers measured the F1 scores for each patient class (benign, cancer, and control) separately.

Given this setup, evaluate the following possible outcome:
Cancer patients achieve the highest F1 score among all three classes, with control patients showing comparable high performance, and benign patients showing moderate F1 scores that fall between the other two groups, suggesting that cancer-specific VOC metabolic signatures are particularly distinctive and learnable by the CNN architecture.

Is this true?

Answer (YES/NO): NO